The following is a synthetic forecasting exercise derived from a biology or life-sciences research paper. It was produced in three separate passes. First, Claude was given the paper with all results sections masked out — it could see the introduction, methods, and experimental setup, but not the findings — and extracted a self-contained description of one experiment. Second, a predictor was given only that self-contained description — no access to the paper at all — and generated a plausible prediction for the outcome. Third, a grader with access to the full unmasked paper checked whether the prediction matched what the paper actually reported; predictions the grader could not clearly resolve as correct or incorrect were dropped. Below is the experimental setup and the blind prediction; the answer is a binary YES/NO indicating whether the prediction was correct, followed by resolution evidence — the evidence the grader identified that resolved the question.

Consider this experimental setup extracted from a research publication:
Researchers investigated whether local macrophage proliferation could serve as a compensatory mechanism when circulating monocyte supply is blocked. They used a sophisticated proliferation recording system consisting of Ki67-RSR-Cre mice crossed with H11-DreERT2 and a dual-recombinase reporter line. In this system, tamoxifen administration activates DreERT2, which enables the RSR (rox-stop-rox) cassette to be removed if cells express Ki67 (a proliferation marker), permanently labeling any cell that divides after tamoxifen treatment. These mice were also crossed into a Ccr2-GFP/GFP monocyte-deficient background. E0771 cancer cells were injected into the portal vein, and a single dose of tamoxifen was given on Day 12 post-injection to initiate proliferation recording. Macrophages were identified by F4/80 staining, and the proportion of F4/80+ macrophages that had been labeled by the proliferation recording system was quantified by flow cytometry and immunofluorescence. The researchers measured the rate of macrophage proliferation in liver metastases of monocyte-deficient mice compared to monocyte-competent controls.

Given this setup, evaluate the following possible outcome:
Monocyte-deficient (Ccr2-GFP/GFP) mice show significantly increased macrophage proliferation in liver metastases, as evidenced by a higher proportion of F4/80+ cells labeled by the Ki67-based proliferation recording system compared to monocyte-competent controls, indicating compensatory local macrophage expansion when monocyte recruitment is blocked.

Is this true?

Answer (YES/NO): YES